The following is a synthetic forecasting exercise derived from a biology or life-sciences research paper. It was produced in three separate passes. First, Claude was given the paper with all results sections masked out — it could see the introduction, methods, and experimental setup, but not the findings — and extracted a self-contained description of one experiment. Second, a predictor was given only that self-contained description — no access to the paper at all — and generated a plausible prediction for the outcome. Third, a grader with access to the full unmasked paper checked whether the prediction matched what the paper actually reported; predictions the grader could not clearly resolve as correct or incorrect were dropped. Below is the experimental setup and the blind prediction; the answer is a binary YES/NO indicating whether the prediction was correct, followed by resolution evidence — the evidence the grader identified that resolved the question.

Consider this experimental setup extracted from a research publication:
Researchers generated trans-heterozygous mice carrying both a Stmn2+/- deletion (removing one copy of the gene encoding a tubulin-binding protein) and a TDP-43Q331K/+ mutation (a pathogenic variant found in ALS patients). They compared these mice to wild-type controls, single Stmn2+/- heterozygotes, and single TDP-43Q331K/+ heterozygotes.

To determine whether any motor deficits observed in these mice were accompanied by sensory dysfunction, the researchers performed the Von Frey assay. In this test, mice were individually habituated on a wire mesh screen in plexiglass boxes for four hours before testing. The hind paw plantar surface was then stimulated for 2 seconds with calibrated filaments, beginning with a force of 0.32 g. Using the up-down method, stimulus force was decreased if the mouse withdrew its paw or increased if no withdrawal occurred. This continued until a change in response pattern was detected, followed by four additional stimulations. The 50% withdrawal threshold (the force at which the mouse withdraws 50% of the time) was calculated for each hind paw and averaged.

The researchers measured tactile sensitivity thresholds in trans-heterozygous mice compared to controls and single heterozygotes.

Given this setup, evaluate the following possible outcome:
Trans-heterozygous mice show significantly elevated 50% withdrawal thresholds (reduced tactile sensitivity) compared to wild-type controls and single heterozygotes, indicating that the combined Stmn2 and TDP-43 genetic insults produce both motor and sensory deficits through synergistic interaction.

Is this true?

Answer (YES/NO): NO